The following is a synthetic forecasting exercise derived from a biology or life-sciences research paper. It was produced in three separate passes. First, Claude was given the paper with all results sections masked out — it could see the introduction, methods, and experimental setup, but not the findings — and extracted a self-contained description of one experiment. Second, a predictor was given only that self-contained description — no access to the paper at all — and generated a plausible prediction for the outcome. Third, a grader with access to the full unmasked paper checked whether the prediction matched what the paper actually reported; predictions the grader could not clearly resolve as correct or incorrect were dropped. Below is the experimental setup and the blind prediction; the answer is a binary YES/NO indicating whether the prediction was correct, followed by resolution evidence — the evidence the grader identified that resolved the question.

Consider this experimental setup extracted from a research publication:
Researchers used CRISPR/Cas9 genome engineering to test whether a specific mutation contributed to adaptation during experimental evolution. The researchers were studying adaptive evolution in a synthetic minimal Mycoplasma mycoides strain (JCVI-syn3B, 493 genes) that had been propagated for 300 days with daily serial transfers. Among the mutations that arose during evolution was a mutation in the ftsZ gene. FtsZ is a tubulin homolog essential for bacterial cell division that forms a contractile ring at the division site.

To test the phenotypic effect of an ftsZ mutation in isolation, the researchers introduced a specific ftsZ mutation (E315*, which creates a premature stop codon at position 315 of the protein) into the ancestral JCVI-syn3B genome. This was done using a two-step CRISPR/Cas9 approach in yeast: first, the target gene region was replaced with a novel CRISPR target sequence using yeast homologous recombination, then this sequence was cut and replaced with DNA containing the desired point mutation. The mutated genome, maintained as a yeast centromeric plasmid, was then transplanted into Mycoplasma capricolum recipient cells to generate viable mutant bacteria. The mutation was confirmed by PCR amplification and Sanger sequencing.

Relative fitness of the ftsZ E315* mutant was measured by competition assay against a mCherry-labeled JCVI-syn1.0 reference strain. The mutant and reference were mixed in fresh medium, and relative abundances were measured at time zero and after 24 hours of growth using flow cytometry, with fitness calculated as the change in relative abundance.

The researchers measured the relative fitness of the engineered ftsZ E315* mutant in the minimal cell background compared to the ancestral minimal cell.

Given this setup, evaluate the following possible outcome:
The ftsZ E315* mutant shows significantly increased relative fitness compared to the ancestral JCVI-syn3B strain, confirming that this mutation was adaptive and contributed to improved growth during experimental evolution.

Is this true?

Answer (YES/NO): YES